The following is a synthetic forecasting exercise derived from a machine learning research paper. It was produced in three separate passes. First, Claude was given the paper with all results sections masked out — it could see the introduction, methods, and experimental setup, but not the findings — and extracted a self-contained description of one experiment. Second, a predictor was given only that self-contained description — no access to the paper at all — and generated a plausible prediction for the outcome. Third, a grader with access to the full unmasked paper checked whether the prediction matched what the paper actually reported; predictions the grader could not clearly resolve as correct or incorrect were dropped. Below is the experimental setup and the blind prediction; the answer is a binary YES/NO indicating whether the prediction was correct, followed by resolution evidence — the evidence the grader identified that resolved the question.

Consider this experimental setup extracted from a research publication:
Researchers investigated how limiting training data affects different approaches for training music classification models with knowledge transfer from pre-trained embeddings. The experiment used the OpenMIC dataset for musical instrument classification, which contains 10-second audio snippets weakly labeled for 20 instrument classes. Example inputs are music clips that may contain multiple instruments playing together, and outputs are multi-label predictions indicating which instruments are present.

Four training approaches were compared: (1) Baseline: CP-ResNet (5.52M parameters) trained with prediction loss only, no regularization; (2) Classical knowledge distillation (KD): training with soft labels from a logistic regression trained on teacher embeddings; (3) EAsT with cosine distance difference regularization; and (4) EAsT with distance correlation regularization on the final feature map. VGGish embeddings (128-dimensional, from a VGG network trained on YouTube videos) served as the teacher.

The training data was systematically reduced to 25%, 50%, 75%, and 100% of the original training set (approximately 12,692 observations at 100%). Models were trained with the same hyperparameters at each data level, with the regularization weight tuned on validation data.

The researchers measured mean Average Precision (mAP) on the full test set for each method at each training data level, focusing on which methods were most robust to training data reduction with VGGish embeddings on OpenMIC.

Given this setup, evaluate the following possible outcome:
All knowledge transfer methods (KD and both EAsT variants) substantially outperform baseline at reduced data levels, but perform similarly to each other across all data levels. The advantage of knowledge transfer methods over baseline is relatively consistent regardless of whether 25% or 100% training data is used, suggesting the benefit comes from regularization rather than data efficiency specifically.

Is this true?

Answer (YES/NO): NO